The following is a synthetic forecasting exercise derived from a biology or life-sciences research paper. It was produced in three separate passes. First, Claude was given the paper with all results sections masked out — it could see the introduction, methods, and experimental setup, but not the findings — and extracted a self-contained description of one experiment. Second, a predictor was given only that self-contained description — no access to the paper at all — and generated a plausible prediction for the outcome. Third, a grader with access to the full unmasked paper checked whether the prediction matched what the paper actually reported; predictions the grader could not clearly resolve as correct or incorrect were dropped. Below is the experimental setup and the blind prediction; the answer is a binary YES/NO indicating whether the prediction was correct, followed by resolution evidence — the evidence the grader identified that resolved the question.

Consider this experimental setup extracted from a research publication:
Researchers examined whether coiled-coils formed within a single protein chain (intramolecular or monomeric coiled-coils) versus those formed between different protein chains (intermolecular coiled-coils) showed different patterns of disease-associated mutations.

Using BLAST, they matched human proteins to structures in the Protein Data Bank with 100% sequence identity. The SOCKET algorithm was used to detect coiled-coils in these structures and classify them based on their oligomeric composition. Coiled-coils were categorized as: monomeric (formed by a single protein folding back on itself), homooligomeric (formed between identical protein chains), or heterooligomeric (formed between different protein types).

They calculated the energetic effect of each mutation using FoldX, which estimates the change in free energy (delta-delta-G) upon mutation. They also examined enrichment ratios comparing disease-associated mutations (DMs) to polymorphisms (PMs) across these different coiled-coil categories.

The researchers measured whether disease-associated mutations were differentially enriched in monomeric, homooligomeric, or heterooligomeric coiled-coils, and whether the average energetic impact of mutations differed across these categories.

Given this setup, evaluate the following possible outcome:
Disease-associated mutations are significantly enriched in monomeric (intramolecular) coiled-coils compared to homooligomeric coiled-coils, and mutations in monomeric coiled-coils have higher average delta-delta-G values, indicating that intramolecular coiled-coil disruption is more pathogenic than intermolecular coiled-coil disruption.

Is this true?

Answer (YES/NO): NO